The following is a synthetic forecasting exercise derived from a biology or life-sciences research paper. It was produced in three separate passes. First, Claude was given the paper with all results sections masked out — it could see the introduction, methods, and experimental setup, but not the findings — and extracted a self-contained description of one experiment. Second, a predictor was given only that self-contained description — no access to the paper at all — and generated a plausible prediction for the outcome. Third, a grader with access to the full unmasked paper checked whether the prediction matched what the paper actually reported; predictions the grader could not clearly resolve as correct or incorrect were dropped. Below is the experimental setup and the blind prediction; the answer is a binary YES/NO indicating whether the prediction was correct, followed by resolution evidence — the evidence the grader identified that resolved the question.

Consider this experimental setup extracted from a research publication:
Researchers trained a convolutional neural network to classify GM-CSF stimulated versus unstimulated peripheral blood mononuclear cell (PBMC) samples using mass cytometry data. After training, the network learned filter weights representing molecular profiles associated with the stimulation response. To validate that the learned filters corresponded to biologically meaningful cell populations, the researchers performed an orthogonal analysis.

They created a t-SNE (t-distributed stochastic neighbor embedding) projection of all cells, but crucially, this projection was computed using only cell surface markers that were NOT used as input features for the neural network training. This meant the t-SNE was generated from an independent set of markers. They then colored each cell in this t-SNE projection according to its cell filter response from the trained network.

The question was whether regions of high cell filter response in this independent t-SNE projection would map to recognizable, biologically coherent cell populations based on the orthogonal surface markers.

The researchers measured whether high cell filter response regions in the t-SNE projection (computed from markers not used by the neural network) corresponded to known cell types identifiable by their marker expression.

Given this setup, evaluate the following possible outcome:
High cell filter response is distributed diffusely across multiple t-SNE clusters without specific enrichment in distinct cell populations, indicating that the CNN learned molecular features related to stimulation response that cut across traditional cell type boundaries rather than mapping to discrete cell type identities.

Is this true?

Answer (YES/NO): NO